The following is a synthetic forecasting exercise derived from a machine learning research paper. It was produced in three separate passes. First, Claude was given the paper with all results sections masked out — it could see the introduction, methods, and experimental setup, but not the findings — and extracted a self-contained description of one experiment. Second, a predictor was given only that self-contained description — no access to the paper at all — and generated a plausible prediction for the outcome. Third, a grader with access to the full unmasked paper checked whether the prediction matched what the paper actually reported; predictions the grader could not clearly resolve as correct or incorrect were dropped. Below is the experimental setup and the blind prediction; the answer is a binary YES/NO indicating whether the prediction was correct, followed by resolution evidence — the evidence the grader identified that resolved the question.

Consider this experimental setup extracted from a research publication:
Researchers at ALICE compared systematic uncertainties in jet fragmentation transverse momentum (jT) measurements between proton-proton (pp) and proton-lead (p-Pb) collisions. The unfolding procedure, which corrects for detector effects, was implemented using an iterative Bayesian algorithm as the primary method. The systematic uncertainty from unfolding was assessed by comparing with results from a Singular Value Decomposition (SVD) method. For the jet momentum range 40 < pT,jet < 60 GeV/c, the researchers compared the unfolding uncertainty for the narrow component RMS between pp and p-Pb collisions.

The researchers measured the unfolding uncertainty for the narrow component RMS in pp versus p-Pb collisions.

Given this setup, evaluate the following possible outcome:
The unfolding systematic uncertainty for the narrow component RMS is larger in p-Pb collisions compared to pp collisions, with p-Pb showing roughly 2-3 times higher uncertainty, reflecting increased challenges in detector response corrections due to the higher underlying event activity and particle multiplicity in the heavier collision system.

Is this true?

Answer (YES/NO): NO